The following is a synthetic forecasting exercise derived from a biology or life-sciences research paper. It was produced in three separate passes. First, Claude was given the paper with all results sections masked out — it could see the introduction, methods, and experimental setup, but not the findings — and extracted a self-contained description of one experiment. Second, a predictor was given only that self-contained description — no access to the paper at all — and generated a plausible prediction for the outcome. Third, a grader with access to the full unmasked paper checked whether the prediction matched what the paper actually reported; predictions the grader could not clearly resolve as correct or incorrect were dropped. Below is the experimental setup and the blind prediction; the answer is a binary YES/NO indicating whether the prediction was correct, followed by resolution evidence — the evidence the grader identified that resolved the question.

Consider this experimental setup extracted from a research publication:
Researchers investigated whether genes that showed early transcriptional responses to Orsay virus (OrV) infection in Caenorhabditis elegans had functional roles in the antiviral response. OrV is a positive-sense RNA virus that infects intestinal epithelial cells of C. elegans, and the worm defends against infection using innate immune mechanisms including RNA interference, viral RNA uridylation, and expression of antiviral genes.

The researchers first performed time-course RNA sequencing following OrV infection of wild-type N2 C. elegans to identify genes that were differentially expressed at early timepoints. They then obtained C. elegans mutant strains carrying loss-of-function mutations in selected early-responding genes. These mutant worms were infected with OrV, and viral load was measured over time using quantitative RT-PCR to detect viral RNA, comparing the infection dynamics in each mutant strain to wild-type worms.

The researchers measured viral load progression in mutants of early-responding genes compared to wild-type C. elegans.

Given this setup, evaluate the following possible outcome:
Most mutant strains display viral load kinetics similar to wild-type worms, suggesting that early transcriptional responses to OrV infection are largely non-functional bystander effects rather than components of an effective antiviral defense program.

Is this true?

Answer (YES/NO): NO